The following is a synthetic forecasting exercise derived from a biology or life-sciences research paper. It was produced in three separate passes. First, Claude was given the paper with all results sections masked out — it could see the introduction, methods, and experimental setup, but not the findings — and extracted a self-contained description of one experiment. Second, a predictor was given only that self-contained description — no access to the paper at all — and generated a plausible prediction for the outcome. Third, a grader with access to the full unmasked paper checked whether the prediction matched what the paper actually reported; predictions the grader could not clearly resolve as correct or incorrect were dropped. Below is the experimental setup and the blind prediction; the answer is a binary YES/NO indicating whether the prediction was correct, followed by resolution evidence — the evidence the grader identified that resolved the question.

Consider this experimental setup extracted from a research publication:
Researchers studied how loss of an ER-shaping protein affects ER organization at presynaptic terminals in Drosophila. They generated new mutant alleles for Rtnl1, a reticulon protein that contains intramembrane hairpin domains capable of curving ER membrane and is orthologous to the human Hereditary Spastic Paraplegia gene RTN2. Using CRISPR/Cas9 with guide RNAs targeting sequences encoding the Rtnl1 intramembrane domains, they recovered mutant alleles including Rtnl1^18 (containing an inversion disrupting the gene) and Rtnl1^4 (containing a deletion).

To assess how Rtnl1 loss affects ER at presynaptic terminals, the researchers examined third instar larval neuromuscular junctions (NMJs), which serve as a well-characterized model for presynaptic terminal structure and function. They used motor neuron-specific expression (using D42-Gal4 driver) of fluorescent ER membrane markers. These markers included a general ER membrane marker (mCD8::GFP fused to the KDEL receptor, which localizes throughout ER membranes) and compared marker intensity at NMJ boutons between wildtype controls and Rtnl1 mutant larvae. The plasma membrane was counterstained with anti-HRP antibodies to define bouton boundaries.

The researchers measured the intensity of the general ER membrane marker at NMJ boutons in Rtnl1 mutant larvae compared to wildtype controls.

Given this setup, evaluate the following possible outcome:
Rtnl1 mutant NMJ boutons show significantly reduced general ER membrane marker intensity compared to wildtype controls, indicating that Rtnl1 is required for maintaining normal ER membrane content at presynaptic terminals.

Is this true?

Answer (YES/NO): YES